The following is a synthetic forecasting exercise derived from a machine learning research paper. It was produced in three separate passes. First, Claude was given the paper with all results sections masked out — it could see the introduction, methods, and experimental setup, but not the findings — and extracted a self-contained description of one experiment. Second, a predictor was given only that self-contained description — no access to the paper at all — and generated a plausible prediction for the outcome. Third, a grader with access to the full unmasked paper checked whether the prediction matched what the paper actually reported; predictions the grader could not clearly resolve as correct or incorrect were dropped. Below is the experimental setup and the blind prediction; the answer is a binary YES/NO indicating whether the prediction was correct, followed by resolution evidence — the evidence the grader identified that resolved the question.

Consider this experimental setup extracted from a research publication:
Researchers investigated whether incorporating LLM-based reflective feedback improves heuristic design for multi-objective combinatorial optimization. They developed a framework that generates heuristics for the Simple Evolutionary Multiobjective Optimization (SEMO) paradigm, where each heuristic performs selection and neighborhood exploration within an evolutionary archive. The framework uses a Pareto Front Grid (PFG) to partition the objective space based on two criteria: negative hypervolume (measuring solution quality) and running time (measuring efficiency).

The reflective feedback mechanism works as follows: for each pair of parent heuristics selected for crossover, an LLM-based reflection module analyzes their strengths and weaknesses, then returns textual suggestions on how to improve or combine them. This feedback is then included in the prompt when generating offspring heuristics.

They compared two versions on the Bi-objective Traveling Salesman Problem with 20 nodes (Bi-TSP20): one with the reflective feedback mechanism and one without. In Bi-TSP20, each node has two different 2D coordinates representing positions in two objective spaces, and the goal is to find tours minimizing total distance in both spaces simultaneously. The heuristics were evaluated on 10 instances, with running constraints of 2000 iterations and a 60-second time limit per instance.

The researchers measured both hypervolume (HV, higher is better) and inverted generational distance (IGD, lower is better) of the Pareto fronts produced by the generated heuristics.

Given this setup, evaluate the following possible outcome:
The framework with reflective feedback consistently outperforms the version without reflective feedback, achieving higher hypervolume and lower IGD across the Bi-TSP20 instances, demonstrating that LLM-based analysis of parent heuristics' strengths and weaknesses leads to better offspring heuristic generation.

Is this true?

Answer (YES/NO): YES